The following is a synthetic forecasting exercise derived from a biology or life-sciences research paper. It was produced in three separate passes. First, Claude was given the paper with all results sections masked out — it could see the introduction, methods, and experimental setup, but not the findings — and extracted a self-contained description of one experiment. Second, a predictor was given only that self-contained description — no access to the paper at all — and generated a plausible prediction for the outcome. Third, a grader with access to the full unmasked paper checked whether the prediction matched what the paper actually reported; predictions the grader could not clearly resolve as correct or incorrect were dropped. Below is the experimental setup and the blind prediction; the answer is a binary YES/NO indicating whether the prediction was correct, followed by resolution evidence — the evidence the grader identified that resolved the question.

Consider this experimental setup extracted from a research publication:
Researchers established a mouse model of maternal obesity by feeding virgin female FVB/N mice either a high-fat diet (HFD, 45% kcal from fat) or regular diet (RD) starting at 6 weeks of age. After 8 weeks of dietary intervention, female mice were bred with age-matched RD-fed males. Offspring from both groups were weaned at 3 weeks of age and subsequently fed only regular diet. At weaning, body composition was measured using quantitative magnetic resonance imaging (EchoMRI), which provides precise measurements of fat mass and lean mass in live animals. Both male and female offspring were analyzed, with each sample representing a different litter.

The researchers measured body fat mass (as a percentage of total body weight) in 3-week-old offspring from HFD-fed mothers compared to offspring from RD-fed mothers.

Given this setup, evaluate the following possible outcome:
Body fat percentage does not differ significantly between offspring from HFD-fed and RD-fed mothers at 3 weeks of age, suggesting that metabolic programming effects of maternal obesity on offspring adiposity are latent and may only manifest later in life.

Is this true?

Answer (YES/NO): NO